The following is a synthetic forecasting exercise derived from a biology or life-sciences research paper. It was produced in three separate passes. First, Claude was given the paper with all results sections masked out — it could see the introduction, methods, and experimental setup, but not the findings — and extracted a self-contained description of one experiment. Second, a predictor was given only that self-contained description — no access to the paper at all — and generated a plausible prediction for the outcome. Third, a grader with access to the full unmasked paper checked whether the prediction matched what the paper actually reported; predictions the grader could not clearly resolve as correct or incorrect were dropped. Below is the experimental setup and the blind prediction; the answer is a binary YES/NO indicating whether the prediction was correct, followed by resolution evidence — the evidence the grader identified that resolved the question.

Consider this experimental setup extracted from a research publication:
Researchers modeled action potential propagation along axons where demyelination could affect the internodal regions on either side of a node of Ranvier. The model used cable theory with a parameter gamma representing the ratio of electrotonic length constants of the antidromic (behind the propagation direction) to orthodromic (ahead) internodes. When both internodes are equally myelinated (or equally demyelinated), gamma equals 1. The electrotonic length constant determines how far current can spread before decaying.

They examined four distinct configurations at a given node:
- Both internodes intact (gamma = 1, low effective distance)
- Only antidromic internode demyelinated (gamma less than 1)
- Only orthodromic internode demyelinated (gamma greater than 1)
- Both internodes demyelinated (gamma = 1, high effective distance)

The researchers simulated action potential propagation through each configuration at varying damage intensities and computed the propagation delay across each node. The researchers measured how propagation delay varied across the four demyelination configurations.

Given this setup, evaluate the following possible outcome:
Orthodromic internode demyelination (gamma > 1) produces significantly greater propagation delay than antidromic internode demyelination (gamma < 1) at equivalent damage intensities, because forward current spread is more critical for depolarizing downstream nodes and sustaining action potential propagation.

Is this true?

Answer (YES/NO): NO